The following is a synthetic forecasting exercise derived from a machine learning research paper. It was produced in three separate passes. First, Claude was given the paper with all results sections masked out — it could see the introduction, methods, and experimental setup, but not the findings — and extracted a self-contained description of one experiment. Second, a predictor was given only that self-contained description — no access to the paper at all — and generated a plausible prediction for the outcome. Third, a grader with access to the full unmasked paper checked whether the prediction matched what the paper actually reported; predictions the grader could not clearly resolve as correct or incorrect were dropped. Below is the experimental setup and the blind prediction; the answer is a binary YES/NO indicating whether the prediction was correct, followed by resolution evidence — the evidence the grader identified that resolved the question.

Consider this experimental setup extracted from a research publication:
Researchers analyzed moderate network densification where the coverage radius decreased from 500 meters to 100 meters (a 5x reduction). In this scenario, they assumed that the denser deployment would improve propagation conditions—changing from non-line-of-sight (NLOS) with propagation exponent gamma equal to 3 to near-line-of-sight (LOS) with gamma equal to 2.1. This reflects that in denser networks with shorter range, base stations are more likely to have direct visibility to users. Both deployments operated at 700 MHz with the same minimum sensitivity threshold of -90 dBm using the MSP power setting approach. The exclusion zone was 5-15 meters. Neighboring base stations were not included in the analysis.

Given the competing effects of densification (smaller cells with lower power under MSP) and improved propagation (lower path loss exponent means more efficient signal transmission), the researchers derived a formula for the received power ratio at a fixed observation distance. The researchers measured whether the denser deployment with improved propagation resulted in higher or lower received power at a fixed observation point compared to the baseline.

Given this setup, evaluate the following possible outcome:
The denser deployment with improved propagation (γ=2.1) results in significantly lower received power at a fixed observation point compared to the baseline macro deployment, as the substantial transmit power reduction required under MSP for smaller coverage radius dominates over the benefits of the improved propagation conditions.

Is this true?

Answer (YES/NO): YES